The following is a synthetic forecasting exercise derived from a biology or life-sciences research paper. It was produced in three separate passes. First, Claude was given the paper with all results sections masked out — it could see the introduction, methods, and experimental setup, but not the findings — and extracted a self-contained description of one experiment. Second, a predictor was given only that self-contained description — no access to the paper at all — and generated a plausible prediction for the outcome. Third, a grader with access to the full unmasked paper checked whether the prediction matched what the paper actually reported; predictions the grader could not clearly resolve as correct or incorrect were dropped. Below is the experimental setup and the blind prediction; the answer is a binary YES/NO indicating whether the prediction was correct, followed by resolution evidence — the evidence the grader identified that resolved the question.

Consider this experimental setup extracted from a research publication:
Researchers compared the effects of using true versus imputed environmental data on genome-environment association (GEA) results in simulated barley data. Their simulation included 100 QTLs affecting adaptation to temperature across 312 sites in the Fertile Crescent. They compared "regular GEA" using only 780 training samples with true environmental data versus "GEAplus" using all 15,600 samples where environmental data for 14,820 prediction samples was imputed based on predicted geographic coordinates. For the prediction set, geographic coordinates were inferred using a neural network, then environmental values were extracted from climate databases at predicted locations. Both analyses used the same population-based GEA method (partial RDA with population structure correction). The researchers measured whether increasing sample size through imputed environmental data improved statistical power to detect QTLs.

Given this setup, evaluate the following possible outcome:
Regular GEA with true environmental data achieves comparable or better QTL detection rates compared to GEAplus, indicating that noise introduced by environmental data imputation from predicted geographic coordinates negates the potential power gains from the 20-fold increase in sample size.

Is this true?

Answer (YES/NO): YES